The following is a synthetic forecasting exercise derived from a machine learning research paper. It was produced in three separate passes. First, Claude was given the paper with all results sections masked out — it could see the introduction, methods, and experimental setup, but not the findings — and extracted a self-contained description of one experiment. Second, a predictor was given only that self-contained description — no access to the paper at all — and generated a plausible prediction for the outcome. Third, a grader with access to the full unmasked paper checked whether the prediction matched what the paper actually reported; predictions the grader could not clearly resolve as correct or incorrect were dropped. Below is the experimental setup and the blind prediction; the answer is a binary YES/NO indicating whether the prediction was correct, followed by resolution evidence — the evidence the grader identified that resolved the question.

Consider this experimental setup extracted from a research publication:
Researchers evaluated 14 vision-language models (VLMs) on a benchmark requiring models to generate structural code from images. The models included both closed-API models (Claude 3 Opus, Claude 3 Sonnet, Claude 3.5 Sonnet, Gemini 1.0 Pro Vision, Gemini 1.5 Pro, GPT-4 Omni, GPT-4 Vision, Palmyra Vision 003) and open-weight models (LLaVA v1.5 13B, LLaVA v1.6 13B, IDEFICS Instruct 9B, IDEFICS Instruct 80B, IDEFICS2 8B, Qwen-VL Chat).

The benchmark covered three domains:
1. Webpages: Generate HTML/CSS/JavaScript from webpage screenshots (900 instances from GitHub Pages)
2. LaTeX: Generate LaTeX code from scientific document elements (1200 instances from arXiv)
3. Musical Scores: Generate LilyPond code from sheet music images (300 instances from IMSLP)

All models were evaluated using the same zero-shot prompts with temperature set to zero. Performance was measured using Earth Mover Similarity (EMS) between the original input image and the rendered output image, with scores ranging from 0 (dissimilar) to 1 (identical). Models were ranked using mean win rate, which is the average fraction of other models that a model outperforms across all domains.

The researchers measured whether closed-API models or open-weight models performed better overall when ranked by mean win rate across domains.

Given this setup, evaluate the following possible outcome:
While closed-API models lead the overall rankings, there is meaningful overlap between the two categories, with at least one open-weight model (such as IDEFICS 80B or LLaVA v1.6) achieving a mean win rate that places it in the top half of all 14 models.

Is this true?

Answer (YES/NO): NO